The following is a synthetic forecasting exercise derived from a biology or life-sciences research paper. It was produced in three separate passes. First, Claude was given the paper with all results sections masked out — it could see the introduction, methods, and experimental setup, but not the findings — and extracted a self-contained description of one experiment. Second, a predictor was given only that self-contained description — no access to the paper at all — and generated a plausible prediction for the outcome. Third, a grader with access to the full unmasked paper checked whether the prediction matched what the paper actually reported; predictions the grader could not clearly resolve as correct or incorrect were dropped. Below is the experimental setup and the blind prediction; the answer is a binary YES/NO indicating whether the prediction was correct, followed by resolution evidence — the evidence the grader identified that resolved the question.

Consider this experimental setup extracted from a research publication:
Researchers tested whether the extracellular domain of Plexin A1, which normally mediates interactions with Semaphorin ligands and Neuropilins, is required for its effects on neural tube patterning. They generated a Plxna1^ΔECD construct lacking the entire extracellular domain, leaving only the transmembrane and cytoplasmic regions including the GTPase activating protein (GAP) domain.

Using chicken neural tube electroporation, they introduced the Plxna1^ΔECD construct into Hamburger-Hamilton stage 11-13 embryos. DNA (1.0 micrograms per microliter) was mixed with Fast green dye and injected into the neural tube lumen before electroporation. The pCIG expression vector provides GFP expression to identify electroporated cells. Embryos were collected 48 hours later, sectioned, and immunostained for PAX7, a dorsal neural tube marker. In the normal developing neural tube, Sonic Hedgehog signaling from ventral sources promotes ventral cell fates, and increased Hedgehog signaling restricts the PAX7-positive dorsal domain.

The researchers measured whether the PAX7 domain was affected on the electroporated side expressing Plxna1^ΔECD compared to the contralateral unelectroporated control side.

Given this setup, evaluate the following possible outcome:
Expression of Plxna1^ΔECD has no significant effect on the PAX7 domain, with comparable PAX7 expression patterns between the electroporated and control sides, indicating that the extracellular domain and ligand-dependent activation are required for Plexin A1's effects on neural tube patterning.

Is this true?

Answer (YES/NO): NO